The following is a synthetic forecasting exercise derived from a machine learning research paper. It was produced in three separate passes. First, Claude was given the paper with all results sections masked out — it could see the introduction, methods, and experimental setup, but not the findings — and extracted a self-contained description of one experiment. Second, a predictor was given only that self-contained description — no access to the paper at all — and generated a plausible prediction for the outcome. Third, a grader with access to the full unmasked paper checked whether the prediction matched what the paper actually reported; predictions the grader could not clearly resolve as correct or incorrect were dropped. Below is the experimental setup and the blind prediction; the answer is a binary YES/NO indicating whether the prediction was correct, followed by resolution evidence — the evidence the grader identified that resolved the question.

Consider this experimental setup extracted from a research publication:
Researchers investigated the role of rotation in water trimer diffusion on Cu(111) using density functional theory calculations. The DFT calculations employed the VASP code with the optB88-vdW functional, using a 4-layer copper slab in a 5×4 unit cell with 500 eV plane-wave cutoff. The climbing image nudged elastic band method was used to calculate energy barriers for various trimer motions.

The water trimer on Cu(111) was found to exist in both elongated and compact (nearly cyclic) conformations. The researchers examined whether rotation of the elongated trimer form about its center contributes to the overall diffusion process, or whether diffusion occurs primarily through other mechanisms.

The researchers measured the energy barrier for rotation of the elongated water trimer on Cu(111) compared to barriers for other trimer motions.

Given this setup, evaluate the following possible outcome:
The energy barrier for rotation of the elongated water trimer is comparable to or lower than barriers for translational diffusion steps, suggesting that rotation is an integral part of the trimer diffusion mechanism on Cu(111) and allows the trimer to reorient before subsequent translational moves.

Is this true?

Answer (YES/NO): YES